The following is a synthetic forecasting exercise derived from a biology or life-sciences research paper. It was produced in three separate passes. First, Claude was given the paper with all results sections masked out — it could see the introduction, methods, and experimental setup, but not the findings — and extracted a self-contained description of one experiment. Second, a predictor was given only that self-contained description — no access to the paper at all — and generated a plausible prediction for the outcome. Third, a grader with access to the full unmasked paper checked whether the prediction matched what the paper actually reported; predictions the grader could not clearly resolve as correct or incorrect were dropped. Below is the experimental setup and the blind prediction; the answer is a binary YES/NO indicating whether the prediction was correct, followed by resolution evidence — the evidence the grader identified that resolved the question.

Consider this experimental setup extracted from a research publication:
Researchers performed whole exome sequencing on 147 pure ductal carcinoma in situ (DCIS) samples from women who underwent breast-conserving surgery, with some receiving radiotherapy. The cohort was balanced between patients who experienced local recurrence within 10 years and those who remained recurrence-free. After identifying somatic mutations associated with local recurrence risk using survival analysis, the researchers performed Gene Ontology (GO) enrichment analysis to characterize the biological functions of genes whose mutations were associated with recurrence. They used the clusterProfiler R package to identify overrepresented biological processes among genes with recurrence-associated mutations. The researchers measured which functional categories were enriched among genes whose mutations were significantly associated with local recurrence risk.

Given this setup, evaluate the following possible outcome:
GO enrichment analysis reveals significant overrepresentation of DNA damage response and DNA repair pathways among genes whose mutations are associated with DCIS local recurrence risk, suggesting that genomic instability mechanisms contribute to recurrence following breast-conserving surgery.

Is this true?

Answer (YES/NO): NO